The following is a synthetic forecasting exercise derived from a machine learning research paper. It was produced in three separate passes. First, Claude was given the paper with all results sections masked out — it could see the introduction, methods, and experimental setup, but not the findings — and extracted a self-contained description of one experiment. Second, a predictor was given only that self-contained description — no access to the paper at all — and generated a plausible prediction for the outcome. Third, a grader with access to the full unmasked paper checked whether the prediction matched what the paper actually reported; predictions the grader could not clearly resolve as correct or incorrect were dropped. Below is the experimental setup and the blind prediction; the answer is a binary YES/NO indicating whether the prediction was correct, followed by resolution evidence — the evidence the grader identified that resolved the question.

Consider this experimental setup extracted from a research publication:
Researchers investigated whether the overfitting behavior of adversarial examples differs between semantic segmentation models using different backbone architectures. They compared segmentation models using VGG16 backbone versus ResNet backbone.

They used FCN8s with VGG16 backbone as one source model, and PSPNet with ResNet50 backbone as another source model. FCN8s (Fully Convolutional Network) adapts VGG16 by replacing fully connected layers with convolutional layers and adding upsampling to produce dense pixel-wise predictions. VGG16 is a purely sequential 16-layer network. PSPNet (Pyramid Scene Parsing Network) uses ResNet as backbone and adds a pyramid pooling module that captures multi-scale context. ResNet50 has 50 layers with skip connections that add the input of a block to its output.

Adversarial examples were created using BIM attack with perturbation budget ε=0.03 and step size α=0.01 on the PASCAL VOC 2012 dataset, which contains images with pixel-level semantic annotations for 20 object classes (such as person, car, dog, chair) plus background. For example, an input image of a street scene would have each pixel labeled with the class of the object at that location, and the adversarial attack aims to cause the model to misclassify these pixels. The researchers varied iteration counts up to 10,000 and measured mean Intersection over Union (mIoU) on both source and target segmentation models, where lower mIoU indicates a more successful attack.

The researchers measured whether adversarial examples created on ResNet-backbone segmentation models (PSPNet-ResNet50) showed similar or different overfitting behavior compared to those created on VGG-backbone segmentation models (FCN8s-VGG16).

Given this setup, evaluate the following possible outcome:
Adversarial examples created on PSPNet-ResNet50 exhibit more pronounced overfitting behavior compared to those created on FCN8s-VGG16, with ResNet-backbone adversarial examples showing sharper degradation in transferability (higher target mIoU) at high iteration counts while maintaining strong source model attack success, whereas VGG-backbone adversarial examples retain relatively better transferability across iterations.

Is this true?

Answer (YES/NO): YES